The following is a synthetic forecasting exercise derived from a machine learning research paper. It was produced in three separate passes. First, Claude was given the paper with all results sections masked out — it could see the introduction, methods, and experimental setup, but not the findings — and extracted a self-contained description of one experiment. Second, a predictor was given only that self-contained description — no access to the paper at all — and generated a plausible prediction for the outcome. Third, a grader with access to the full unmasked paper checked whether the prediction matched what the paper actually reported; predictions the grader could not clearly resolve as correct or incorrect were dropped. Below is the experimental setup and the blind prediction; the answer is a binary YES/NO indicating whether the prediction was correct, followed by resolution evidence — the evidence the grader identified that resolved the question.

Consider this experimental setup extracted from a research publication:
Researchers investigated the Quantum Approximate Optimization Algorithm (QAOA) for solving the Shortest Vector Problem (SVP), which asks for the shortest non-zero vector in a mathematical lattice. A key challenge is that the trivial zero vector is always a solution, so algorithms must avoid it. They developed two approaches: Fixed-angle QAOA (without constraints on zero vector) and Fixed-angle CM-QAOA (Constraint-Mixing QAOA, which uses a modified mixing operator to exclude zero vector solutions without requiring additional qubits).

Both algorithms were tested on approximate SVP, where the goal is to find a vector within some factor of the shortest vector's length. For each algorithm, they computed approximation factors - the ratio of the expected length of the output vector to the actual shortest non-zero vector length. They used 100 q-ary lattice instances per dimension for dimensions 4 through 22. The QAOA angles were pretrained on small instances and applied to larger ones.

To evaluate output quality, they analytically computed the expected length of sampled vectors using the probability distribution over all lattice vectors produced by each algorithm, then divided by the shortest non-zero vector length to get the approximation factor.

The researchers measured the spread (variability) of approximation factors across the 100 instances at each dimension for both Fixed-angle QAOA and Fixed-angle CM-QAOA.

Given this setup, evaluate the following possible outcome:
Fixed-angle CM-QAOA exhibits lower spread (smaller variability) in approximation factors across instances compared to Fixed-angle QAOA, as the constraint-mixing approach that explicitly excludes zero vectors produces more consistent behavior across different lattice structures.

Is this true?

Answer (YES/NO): YES